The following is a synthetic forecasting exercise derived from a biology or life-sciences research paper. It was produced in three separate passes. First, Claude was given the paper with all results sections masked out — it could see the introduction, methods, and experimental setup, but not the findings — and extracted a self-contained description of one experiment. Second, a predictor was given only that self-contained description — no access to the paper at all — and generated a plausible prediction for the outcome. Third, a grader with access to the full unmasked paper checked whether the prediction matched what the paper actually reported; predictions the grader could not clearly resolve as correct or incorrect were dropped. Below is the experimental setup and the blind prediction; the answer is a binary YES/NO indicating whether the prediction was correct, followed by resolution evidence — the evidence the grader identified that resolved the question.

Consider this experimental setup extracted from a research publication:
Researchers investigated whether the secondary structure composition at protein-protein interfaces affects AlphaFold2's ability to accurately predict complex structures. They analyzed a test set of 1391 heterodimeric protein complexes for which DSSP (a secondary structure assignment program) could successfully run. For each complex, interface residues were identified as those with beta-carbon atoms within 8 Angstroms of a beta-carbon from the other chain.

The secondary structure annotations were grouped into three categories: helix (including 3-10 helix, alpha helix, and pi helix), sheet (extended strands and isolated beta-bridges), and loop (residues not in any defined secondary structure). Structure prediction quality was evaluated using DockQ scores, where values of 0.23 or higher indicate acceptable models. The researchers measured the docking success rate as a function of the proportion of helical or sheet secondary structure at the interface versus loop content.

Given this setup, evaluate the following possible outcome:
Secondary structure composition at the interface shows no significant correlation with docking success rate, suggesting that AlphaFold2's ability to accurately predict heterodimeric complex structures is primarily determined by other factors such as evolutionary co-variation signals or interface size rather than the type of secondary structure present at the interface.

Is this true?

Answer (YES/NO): NO